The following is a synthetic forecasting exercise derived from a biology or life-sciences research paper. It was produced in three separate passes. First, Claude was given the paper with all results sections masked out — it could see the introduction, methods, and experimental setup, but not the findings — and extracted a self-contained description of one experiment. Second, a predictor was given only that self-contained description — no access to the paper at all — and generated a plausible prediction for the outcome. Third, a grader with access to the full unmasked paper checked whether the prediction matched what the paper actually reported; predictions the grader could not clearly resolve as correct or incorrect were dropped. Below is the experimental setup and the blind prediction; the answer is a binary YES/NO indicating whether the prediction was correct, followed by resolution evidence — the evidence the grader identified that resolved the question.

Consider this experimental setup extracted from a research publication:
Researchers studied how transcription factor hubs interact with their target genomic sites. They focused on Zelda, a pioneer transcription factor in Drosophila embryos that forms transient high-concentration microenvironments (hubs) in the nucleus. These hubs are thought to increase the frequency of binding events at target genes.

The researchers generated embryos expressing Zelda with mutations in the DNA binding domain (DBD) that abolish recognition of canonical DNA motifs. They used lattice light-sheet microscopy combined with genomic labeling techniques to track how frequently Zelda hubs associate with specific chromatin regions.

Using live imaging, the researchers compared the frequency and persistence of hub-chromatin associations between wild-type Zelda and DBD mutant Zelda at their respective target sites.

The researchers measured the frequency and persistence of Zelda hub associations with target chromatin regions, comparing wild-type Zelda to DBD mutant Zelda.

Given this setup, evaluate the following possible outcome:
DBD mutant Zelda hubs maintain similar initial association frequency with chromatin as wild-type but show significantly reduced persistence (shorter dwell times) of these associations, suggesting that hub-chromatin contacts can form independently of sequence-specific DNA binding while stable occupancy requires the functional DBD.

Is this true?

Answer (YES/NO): NO